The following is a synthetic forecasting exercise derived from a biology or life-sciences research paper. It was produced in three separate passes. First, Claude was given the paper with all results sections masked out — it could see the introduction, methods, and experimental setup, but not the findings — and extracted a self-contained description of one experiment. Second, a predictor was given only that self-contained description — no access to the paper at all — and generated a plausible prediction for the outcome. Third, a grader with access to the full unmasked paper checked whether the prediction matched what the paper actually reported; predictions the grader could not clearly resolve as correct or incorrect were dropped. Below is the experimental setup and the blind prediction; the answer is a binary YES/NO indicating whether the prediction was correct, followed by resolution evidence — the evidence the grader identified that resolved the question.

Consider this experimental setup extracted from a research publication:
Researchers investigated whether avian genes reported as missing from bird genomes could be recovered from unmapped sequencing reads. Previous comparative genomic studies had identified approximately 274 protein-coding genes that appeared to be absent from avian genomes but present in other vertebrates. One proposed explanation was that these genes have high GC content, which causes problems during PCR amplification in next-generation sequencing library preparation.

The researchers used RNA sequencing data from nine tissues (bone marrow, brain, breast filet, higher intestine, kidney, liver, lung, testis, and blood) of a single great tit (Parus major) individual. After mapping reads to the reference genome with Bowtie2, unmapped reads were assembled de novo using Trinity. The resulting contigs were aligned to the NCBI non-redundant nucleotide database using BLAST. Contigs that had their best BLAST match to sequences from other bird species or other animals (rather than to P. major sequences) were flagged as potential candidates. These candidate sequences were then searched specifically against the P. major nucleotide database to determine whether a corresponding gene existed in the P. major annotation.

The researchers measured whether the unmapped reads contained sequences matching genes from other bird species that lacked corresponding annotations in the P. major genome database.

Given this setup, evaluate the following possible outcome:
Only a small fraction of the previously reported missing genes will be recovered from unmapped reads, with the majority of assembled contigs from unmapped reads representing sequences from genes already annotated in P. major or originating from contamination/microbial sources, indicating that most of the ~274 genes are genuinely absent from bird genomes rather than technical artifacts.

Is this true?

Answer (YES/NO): NO